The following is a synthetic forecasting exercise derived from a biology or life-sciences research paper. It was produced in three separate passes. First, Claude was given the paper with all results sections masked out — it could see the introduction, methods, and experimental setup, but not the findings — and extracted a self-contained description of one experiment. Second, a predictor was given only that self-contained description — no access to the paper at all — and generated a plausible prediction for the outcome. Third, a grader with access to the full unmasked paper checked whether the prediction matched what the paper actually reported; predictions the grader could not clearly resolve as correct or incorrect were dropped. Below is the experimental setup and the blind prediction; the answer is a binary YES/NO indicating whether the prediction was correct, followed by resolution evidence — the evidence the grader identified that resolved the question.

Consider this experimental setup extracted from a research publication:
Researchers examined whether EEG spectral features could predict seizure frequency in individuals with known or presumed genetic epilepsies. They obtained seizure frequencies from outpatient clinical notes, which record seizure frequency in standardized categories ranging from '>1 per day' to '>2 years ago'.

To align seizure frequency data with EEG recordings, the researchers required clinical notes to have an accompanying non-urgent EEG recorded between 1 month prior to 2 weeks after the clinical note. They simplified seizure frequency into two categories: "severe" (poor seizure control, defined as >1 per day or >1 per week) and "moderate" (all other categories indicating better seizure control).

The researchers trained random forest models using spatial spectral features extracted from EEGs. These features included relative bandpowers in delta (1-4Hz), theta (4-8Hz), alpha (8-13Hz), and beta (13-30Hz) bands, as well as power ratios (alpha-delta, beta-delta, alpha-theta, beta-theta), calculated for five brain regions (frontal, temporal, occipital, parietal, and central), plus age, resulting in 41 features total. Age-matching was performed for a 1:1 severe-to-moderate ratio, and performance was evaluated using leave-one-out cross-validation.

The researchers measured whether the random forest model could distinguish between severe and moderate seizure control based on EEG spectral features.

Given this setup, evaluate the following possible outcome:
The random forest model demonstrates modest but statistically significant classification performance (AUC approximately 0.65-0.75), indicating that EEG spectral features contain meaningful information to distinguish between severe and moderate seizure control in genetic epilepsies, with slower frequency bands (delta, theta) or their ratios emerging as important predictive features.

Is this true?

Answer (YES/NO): NO